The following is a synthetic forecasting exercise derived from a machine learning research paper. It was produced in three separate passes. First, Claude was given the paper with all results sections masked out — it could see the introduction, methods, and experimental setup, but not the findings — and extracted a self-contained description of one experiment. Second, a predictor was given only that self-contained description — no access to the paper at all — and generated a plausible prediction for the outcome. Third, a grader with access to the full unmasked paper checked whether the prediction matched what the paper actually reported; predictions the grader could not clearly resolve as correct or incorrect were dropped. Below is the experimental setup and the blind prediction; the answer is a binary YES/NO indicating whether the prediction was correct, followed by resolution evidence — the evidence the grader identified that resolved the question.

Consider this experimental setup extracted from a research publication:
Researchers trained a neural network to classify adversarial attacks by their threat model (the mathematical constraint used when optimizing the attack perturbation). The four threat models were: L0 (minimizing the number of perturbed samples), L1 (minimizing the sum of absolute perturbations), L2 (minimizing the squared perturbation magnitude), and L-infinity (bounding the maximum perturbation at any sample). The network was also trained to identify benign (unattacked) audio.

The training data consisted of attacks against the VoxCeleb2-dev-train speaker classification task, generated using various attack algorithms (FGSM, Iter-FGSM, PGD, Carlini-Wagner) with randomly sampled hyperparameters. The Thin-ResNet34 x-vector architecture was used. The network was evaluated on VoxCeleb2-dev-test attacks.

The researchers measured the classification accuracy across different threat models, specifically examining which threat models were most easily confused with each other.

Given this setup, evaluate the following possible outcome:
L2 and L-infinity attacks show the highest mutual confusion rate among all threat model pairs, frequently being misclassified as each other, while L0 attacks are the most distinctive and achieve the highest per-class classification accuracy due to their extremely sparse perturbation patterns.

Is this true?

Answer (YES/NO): NO